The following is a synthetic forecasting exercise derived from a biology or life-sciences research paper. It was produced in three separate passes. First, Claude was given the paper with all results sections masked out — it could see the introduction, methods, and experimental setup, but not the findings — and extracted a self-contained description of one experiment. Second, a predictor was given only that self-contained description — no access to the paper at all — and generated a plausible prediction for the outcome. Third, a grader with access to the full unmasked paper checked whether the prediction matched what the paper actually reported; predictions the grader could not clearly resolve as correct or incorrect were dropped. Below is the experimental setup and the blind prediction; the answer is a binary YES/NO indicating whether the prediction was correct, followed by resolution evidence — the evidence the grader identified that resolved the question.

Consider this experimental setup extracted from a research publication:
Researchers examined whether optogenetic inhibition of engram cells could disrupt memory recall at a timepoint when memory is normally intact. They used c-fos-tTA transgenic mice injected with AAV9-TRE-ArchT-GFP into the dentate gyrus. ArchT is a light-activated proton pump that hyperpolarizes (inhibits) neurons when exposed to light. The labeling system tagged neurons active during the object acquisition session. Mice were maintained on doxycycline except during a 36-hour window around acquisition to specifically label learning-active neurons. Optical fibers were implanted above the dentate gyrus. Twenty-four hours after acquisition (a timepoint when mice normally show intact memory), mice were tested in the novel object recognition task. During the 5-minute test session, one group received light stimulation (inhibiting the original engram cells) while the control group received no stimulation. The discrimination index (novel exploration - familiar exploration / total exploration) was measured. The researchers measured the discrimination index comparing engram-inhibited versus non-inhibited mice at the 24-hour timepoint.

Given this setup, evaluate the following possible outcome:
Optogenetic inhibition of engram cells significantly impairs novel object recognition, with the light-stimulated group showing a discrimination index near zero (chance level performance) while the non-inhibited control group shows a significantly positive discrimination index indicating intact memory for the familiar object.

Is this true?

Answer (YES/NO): YES